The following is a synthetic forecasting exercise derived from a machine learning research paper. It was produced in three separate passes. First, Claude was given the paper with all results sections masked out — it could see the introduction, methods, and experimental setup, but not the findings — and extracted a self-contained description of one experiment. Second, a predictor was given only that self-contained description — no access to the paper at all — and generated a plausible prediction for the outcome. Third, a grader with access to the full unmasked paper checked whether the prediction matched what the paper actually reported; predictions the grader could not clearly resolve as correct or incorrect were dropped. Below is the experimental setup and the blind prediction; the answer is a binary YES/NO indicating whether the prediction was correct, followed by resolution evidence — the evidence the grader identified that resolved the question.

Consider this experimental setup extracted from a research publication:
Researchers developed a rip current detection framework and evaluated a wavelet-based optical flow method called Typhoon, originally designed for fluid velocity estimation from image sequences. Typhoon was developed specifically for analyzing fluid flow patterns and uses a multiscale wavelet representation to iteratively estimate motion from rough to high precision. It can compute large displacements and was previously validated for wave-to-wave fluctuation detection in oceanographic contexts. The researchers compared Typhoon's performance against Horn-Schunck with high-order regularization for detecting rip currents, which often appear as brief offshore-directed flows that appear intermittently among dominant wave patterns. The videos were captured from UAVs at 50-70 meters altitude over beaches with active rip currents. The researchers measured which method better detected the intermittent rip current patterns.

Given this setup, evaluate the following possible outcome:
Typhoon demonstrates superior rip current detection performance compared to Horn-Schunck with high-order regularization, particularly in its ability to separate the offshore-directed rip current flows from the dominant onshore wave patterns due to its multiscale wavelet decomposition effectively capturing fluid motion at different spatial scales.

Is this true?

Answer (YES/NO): NO